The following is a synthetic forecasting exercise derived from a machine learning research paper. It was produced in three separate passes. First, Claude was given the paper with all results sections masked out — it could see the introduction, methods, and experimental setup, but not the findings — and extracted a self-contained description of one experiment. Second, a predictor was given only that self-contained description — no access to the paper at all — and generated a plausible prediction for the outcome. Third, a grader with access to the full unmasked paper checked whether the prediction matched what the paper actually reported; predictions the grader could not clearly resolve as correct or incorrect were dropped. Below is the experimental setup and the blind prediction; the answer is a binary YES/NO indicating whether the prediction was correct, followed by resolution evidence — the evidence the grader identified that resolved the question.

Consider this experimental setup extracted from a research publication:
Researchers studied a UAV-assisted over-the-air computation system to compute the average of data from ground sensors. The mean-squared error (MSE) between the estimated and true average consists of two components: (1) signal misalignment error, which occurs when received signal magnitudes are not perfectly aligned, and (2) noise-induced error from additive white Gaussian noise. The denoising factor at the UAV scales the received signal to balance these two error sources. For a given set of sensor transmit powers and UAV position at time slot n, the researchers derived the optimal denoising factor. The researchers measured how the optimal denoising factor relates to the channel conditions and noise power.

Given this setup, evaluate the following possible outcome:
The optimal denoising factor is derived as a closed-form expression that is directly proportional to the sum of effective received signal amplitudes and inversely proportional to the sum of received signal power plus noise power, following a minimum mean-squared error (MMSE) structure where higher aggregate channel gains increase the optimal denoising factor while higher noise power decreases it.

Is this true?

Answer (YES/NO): NO